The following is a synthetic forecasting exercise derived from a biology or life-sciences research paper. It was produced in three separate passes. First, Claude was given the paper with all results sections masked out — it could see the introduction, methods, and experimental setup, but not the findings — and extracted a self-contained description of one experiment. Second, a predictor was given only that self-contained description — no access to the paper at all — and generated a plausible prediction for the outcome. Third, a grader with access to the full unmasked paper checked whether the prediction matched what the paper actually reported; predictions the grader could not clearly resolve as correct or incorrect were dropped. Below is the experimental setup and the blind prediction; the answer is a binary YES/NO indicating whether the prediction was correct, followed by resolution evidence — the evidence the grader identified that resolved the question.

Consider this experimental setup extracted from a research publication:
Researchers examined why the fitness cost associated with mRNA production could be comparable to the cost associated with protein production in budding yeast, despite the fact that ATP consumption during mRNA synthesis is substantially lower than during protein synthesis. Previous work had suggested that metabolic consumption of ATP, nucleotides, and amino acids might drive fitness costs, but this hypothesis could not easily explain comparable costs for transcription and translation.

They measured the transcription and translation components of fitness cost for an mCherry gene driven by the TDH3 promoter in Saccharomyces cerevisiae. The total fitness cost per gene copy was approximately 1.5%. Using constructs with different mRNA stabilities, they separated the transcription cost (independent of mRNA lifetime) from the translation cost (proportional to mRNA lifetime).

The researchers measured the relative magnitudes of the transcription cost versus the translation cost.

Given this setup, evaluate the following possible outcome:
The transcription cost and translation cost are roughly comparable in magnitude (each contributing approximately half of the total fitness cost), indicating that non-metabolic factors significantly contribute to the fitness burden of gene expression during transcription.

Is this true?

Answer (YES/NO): YES